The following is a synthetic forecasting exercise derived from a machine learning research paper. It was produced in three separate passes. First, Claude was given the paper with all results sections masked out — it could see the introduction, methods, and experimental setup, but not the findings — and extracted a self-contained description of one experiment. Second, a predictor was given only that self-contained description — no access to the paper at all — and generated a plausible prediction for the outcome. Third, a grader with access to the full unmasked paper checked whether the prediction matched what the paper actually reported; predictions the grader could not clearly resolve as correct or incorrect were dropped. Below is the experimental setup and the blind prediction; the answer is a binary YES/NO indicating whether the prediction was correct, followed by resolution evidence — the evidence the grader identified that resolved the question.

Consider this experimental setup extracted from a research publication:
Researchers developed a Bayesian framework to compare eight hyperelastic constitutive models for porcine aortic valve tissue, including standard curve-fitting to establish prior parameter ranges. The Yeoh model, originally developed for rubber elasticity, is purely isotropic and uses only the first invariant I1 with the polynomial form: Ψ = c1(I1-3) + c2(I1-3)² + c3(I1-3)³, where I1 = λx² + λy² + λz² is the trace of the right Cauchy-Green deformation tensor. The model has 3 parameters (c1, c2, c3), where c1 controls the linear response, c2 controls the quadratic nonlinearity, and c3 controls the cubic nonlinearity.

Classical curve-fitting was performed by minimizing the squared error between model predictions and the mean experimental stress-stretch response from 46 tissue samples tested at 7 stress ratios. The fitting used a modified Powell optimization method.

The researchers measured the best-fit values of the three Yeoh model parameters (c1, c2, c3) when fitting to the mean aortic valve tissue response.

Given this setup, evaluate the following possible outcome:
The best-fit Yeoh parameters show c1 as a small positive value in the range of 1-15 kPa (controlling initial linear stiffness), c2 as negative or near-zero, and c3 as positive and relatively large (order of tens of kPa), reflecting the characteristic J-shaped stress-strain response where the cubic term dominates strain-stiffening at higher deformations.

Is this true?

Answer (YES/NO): NO